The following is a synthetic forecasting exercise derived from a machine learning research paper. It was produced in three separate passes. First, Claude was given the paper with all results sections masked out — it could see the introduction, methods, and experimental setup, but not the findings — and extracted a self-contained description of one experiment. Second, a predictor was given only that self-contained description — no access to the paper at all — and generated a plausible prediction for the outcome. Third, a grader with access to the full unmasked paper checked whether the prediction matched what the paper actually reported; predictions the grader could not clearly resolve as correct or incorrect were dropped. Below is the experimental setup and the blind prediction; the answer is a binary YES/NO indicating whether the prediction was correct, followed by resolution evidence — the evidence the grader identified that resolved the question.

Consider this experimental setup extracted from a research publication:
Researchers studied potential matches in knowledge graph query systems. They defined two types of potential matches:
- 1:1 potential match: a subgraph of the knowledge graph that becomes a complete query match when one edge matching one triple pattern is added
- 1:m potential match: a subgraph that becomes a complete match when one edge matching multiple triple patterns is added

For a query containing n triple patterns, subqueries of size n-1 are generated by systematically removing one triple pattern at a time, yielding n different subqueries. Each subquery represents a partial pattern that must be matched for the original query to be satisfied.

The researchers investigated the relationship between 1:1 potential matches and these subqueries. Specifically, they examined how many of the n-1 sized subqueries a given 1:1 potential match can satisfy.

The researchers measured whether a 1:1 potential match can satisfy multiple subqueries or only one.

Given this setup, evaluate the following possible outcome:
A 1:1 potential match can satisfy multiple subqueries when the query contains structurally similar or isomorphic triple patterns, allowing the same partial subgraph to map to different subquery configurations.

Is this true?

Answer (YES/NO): NO